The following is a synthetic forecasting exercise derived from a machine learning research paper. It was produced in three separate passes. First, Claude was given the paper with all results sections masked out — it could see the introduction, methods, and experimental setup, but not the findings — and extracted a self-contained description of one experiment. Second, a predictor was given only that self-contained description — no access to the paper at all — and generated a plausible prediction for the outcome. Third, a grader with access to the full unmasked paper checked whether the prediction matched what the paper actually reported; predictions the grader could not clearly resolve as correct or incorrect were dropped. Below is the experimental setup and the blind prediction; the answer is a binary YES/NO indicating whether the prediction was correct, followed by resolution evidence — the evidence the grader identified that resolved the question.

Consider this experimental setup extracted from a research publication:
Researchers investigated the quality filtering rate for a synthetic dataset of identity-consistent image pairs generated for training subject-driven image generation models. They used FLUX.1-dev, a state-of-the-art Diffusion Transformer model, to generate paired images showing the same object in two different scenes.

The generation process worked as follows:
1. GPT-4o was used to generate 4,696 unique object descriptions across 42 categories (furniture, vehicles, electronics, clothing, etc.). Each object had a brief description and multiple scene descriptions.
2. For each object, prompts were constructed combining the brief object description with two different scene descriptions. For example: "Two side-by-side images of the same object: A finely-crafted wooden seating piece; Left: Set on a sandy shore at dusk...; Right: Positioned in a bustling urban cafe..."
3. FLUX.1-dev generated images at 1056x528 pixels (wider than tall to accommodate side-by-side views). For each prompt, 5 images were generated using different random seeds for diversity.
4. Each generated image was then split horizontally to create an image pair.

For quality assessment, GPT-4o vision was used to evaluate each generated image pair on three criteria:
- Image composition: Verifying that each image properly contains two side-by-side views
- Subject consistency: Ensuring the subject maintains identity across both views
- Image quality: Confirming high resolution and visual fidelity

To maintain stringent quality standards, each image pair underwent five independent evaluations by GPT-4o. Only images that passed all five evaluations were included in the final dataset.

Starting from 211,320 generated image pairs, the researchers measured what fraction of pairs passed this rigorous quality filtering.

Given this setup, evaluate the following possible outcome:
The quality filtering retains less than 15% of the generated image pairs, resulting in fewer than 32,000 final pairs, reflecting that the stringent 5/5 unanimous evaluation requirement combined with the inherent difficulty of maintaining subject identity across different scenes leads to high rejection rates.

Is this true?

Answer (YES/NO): NO